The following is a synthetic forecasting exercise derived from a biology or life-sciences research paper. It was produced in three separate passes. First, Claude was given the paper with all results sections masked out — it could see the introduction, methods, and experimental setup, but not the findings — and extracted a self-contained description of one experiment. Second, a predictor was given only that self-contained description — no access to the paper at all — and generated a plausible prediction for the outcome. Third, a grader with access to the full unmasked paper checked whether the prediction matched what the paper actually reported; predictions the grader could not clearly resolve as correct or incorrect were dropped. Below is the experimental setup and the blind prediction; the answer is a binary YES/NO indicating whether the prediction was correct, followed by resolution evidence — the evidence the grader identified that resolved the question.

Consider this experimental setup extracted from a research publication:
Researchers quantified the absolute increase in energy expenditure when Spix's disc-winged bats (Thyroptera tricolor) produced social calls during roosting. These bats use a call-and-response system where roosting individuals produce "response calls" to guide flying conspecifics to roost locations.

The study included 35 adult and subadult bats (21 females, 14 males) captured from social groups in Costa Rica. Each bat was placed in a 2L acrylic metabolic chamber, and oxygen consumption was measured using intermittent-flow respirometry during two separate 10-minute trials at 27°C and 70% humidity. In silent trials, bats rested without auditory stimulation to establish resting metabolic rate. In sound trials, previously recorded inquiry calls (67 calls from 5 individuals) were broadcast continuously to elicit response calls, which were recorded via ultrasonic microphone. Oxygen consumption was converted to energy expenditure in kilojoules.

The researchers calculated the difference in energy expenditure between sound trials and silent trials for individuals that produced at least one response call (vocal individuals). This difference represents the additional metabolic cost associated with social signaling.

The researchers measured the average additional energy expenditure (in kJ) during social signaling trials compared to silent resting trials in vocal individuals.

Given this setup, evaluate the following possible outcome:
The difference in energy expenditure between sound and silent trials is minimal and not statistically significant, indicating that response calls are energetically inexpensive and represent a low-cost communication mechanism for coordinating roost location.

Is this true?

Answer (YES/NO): NO